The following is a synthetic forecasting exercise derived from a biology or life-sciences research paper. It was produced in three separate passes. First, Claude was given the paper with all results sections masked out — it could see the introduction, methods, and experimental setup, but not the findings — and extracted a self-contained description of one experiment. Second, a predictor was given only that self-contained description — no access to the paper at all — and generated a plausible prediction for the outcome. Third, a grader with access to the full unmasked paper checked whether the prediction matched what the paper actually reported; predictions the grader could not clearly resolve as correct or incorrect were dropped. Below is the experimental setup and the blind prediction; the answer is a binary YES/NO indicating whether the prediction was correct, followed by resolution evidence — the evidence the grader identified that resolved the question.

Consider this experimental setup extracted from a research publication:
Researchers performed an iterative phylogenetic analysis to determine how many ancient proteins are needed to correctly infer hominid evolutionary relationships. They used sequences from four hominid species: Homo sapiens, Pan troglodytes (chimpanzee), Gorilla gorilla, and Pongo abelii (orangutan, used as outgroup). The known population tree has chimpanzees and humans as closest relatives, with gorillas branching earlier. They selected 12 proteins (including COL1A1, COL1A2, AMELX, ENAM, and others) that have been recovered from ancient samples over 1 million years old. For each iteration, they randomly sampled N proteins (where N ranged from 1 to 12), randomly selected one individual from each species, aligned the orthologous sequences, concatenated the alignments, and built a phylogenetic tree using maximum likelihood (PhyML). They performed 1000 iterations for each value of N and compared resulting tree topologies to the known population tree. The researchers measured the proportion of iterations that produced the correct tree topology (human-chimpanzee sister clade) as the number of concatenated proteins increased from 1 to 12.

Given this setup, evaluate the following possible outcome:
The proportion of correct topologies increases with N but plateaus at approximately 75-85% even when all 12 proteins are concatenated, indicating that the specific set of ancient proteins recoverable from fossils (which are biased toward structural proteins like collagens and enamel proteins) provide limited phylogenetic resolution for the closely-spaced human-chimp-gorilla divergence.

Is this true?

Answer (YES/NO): NO